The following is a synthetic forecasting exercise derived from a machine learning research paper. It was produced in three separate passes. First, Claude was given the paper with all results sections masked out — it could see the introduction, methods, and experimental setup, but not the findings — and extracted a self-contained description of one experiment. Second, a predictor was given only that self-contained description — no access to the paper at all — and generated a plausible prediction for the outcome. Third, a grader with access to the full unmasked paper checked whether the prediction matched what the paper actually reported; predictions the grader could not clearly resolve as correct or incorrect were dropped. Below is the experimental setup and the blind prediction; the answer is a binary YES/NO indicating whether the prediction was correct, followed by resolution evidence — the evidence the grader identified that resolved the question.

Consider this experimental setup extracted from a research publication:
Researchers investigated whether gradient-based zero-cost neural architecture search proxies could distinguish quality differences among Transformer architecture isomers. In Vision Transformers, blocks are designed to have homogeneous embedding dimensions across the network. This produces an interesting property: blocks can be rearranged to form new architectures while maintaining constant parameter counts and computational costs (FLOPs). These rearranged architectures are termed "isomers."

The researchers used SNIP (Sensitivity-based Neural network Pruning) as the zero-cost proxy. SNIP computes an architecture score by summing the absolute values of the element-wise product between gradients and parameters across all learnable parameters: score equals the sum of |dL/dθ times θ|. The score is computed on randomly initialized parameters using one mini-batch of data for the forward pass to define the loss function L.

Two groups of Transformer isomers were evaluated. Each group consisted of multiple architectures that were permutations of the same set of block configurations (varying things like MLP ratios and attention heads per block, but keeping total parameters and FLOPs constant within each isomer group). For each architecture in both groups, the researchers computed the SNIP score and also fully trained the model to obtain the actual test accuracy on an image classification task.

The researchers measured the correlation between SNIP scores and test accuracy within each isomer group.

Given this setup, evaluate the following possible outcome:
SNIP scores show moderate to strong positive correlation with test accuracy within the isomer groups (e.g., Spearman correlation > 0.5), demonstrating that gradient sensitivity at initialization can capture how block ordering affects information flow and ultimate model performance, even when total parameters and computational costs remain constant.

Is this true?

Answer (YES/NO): NO